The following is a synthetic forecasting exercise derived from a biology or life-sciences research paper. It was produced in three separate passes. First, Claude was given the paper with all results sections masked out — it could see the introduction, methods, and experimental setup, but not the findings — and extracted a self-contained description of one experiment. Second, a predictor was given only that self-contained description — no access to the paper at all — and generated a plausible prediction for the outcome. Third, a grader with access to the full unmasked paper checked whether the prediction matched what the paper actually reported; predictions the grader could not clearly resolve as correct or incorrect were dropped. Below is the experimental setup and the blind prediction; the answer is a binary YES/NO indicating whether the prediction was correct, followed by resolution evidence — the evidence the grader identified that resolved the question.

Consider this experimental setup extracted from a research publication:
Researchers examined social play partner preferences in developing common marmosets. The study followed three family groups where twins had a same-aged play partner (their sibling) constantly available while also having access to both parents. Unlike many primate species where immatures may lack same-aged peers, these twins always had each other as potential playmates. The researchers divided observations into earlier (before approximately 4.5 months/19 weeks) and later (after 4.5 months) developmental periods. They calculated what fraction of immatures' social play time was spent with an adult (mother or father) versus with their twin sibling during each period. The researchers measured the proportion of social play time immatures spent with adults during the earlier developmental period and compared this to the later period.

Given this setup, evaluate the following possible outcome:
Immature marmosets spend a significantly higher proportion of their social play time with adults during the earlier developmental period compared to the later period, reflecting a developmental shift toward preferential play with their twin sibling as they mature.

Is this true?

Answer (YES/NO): YES